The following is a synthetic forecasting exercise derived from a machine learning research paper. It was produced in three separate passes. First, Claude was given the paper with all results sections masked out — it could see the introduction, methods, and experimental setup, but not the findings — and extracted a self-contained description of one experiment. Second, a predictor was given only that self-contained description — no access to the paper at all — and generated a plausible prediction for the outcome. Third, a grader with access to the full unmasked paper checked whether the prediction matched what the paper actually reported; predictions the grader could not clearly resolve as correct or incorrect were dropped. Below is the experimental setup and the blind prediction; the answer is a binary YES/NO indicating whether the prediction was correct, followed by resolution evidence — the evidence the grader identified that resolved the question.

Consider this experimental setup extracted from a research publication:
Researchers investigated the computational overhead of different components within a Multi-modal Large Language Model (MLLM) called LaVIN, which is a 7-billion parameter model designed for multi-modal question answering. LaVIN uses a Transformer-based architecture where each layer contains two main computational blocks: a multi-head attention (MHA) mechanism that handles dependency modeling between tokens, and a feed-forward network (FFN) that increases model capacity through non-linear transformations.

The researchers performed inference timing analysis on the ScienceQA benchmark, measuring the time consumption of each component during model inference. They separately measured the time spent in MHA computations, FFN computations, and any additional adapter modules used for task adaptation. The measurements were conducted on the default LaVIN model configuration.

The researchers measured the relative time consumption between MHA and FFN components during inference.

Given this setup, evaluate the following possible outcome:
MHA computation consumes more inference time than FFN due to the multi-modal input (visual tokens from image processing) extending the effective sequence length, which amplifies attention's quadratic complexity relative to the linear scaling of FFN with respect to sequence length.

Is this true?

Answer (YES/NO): YES